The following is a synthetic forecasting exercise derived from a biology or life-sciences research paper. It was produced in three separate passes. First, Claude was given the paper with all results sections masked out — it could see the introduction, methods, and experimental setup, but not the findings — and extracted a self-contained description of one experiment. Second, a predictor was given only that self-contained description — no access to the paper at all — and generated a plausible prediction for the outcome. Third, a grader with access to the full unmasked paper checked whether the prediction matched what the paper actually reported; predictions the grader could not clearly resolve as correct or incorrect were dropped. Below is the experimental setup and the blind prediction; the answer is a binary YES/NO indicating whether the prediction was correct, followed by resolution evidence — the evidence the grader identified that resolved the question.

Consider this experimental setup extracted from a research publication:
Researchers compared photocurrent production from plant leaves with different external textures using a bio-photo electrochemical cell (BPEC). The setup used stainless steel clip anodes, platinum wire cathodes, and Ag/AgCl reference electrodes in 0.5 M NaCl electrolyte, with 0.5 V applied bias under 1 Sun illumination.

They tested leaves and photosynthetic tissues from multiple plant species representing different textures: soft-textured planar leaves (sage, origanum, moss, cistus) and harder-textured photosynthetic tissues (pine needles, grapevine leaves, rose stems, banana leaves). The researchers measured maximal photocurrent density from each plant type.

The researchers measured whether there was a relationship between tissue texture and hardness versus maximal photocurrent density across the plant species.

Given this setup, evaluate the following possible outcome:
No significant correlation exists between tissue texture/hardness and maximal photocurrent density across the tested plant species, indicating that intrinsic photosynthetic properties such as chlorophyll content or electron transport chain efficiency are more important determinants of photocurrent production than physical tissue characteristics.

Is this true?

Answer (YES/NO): NO